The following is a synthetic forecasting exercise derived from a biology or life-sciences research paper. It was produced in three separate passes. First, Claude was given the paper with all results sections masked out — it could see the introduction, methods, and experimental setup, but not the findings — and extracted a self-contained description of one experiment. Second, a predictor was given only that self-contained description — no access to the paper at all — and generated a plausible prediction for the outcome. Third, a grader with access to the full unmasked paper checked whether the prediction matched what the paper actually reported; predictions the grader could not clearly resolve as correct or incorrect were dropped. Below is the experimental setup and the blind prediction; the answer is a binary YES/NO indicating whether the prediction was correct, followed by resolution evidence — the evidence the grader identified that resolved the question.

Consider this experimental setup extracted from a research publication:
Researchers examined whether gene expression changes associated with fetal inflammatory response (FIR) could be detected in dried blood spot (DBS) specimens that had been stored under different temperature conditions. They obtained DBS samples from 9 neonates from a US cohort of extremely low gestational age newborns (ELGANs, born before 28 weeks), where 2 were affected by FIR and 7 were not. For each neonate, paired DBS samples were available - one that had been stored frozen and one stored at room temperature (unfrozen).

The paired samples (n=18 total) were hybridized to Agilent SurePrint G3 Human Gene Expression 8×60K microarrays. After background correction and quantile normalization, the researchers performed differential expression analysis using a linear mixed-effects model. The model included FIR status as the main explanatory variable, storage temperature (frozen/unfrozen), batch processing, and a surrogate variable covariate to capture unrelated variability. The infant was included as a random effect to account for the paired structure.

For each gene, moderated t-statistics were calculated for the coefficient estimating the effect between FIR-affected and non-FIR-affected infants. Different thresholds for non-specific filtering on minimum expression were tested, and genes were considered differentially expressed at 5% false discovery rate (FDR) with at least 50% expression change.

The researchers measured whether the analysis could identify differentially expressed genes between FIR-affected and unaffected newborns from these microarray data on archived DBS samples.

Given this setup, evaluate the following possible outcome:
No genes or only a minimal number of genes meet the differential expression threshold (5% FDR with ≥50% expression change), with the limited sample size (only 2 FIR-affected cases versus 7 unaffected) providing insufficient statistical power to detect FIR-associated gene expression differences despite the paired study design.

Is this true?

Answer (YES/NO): NO